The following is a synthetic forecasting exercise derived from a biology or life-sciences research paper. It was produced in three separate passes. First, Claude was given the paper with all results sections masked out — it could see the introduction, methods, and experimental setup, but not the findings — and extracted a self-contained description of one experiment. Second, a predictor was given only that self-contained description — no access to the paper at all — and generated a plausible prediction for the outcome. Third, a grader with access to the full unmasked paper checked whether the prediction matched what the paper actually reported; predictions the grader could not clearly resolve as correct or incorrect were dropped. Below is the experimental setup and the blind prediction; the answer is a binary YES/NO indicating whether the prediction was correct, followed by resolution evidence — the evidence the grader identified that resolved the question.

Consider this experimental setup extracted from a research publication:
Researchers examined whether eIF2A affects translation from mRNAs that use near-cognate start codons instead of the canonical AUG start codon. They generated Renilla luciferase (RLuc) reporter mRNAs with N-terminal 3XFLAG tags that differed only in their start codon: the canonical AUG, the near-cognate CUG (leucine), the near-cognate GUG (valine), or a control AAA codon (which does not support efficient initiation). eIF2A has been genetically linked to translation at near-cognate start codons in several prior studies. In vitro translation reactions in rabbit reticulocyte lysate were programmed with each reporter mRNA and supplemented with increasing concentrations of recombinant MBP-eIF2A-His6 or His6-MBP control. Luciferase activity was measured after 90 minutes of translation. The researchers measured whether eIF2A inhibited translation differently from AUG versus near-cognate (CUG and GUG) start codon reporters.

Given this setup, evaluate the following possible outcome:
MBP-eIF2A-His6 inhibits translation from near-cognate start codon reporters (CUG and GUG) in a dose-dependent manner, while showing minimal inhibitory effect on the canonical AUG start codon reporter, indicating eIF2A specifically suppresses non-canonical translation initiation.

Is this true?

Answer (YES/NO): NO